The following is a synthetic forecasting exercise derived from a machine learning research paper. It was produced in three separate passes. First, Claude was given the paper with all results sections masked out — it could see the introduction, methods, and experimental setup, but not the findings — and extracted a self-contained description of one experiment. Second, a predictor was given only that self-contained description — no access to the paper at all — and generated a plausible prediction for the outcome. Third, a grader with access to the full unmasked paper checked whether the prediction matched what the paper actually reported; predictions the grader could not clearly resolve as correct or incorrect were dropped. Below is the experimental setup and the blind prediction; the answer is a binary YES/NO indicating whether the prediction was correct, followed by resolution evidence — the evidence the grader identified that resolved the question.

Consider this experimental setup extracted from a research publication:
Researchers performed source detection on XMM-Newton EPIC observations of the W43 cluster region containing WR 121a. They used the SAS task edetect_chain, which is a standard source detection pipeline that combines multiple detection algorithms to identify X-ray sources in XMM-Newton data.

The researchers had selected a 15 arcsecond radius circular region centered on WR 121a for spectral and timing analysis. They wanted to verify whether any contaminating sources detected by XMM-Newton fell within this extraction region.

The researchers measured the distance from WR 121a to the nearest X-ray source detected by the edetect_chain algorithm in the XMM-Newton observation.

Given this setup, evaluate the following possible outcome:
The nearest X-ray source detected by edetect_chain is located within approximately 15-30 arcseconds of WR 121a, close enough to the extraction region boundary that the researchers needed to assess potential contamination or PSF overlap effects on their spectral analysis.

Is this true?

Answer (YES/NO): NO